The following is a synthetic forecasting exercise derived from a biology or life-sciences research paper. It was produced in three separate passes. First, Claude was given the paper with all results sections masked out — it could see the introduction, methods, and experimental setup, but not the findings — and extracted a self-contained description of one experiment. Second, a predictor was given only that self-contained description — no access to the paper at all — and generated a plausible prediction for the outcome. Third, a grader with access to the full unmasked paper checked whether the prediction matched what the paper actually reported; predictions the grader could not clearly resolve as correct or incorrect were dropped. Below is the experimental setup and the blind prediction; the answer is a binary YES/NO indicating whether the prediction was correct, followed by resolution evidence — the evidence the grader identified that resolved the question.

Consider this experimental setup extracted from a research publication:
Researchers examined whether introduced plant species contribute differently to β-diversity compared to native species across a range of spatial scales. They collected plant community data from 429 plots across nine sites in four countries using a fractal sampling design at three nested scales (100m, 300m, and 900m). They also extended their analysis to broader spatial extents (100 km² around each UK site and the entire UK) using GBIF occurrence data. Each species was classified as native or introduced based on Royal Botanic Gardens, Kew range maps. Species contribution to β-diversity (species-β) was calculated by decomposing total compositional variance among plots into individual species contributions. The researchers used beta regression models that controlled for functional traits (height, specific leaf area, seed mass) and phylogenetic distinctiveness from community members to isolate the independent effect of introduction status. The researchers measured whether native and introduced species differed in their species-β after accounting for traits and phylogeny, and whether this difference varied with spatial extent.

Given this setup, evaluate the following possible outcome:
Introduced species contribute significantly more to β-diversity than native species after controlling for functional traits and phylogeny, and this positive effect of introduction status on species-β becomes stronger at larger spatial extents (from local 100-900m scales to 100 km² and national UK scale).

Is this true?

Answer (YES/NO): NO